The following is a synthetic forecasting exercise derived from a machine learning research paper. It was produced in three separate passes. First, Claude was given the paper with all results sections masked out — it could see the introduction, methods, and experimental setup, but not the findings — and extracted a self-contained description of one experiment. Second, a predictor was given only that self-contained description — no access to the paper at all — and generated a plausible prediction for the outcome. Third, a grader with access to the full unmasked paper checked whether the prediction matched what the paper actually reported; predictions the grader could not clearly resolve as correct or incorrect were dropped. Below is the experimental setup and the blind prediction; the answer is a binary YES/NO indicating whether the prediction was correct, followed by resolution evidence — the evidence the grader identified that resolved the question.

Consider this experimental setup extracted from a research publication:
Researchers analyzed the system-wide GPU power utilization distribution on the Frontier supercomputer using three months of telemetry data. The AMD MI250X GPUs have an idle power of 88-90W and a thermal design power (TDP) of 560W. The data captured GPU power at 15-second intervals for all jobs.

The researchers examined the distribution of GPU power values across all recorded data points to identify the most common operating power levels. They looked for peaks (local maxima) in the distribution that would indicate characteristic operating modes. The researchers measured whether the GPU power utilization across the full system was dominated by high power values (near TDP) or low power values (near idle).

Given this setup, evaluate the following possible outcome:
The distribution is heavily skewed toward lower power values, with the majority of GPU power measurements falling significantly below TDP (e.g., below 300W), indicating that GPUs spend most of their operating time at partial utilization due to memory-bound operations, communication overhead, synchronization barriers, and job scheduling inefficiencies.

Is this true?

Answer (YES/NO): YES